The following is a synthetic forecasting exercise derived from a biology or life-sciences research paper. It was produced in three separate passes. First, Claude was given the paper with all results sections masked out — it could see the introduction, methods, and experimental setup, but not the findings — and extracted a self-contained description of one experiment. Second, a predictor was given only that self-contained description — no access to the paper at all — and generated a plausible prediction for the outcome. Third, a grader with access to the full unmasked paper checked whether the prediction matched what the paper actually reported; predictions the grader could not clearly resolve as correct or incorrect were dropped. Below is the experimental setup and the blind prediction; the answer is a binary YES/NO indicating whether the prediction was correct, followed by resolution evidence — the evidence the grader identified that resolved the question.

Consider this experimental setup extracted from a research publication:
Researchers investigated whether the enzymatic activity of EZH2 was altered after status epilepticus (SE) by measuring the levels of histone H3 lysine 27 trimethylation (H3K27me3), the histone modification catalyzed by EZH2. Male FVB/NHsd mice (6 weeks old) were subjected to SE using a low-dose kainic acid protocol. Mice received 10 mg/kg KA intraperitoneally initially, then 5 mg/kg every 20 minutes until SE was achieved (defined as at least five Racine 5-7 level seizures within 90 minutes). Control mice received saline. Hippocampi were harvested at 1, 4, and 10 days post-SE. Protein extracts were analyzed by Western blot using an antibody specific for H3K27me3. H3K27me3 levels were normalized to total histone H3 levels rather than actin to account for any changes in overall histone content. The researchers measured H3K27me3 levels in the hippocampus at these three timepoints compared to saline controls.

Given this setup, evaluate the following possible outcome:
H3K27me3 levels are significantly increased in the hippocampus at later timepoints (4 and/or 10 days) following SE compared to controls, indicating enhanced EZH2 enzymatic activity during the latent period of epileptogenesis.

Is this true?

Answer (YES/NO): YES